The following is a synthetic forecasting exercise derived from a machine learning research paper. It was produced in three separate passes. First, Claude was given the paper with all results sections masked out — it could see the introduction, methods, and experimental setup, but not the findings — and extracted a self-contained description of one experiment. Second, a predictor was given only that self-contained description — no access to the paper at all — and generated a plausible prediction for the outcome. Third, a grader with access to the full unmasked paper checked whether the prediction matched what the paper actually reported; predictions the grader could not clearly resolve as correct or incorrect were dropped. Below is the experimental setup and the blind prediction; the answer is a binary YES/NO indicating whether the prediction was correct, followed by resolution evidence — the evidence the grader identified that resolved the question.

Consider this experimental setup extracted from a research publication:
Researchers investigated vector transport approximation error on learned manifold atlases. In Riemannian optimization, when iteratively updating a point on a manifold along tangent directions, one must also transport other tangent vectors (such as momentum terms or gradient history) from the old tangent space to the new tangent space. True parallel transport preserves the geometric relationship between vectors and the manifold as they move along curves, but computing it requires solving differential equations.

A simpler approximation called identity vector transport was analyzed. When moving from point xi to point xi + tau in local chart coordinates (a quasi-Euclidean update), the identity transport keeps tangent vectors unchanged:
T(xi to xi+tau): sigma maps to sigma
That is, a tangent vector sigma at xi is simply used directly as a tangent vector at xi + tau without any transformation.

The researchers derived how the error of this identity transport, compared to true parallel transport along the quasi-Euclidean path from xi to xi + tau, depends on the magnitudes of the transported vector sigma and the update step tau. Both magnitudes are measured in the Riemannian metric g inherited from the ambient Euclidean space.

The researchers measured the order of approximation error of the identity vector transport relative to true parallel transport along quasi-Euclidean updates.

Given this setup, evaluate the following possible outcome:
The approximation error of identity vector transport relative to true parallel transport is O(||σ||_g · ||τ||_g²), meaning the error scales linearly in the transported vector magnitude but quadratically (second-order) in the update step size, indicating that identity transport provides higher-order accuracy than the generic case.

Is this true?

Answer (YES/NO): YES